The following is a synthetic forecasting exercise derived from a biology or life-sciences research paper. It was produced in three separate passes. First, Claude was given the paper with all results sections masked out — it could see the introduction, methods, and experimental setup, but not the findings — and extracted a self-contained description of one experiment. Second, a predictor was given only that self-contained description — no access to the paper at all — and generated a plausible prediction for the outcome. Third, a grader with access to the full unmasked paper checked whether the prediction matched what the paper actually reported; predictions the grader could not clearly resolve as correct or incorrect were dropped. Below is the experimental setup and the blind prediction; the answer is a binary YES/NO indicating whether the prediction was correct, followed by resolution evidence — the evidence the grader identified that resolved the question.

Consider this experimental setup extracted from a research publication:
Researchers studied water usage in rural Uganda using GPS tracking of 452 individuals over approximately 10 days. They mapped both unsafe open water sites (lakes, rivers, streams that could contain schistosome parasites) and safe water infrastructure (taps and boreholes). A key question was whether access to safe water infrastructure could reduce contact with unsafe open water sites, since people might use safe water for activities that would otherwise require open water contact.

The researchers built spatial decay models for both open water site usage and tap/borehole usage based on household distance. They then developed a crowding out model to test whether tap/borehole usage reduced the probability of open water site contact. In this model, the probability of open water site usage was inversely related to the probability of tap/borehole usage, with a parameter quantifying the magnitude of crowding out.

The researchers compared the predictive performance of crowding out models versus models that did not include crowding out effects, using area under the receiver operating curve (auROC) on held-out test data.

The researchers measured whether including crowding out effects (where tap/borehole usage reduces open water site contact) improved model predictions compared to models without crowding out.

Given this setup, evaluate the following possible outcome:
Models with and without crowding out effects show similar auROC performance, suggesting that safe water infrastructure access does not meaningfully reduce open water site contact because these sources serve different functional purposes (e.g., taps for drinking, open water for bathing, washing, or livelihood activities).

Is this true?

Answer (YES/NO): YES